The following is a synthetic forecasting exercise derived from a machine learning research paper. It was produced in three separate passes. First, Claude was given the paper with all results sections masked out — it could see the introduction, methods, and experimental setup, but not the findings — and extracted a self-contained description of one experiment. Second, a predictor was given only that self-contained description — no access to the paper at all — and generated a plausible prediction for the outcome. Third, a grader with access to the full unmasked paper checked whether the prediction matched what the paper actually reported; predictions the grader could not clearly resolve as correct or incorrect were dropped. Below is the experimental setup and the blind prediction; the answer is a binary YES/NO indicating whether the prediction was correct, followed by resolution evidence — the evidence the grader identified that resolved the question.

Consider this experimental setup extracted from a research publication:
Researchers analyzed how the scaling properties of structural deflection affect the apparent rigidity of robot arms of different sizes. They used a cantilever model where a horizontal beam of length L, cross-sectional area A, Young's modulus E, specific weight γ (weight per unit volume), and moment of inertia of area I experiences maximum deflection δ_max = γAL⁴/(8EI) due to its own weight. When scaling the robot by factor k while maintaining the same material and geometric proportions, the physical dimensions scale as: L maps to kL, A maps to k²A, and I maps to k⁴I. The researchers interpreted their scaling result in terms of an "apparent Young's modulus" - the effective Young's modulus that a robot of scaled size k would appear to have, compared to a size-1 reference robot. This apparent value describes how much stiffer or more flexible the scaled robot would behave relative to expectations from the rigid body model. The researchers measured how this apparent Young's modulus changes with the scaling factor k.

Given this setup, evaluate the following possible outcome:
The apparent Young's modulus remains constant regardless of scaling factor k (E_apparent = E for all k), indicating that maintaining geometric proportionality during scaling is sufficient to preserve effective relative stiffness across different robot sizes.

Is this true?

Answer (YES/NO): NO